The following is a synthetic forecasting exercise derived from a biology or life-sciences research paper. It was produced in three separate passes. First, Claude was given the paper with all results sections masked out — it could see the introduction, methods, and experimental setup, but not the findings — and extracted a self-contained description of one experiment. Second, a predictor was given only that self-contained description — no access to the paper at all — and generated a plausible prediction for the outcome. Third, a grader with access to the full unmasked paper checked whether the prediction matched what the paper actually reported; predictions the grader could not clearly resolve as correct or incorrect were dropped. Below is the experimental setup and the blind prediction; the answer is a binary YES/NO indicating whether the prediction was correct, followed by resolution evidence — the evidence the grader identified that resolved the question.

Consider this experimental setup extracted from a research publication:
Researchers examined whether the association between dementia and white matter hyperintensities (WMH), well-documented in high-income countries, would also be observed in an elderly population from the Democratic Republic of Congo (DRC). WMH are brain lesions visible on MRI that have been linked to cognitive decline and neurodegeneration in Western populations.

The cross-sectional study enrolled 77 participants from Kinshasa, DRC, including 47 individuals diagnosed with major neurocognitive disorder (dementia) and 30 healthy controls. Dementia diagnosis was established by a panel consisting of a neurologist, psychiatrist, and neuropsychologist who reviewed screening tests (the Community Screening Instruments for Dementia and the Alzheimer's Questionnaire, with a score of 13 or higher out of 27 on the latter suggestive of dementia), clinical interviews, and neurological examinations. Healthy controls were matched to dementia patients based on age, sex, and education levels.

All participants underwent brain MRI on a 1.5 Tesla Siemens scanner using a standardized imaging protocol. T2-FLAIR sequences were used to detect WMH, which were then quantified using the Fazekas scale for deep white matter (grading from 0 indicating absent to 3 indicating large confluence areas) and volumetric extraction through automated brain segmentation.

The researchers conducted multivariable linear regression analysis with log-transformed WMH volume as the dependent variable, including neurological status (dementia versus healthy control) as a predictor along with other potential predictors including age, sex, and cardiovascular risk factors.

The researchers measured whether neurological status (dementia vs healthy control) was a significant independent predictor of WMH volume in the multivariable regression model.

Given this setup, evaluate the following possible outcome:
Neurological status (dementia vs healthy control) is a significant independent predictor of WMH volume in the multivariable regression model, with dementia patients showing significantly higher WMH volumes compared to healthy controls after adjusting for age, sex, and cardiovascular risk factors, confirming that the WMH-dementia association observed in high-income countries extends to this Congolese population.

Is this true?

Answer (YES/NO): YES